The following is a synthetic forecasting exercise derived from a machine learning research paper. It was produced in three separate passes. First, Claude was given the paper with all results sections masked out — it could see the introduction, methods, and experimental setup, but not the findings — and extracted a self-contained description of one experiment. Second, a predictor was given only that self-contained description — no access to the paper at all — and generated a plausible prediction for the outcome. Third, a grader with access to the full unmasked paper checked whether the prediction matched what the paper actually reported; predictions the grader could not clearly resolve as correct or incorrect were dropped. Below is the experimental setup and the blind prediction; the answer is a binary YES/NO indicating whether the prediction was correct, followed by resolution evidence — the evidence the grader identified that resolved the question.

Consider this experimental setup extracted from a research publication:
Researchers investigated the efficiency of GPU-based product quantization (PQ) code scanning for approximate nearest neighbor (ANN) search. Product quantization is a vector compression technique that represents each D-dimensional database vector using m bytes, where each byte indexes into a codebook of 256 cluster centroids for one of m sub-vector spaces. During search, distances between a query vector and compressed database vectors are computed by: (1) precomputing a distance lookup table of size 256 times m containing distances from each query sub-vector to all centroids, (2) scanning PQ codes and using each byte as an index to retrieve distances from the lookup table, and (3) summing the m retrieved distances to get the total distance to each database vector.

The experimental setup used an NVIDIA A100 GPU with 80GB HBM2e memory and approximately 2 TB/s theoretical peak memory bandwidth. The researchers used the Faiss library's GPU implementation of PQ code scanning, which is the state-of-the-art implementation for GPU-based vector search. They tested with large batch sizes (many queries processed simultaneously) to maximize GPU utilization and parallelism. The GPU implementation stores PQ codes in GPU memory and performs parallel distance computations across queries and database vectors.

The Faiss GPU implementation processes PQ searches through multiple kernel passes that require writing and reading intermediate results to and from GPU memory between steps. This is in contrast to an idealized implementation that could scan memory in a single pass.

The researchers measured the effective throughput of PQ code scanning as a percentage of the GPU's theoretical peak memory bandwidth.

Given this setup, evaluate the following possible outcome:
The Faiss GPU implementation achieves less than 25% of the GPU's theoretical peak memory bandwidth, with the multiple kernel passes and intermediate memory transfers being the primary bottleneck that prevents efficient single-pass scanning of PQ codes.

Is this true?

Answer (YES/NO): NO